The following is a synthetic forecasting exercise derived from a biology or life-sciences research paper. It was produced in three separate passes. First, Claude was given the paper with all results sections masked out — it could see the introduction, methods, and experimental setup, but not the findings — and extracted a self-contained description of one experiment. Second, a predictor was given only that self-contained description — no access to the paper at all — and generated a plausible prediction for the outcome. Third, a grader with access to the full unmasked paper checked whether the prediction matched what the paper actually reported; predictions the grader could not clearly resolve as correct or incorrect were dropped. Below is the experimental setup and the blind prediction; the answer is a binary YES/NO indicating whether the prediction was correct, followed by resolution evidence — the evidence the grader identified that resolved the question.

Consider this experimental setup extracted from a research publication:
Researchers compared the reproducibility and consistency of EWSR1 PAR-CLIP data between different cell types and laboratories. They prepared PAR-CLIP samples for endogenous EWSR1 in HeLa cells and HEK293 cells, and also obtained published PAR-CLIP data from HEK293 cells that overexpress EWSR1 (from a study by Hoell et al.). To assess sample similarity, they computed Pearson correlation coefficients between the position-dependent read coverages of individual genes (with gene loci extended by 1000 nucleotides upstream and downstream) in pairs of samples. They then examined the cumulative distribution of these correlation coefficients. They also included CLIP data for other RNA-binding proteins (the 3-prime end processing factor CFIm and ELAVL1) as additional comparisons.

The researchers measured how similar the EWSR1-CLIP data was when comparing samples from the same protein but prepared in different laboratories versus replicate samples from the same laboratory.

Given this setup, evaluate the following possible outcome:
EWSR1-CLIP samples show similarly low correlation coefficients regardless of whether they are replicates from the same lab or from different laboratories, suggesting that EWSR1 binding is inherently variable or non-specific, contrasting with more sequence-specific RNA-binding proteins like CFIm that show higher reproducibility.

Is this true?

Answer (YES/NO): NO